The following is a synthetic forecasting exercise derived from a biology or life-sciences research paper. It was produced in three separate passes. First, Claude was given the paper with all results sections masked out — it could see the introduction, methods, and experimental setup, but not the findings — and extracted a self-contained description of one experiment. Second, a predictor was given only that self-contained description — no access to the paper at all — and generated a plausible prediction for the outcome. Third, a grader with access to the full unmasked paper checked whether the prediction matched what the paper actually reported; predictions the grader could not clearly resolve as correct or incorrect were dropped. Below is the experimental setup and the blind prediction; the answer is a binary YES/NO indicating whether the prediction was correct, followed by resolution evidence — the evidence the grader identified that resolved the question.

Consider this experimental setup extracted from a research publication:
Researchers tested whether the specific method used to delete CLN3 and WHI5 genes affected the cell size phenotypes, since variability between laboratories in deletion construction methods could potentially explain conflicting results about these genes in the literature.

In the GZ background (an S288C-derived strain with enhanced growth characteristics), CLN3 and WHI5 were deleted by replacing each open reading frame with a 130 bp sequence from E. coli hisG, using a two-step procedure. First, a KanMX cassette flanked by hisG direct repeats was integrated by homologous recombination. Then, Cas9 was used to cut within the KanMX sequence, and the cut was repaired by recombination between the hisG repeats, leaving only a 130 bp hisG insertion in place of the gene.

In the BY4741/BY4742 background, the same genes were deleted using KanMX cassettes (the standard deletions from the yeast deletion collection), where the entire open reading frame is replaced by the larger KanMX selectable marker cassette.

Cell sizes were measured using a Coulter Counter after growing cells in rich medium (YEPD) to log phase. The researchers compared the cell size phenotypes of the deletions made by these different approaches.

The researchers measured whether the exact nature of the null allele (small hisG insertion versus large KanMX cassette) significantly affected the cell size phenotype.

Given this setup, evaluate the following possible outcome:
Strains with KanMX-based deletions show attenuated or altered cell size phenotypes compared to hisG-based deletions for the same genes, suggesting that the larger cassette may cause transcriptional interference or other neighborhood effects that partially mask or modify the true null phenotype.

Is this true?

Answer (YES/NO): NO